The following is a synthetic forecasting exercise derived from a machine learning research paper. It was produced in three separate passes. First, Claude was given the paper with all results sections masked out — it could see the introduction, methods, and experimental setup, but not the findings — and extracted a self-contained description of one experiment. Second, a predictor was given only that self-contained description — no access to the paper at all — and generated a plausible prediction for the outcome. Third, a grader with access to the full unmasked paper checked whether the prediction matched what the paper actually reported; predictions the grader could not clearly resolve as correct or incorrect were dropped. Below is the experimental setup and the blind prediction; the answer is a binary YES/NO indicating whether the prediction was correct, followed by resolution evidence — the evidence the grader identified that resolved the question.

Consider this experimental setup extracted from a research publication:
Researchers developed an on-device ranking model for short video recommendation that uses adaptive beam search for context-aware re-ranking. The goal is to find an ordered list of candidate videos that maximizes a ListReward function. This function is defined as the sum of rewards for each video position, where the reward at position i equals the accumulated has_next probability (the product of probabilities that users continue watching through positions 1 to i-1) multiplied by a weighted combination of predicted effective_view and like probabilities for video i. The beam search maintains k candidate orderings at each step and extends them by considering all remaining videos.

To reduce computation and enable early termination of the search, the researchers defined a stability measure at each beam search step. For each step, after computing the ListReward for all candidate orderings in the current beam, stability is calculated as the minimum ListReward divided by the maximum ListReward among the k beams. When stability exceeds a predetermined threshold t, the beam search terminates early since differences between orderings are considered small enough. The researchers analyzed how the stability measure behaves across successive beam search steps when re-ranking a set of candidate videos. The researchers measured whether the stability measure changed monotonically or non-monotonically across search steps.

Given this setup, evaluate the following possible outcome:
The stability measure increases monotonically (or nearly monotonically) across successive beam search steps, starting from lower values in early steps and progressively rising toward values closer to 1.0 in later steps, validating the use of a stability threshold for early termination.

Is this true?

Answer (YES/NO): YES